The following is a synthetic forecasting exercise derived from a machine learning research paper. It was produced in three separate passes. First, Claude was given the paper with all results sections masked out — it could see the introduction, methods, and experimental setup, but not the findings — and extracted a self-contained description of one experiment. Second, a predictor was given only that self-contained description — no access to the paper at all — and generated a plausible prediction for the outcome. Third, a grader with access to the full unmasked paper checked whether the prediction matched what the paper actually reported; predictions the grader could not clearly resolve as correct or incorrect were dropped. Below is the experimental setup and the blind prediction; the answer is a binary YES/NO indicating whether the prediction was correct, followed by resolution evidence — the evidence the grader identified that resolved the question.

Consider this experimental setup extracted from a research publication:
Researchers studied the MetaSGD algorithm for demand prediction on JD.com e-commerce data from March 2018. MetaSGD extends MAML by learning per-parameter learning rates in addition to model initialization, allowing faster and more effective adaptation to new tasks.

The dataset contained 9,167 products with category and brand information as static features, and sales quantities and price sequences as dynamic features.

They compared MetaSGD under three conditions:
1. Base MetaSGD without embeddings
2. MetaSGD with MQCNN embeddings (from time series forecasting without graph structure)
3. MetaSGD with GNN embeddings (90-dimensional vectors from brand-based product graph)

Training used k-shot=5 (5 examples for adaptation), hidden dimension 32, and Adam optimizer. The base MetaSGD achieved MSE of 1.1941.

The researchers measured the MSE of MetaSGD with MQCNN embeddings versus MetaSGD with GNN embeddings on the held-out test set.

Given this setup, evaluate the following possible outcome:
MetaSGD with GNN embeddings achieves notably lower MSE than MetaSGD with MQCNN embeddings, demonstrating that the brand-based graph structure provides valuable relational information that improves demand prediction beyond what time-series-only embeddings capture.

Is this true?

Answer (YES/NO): NO